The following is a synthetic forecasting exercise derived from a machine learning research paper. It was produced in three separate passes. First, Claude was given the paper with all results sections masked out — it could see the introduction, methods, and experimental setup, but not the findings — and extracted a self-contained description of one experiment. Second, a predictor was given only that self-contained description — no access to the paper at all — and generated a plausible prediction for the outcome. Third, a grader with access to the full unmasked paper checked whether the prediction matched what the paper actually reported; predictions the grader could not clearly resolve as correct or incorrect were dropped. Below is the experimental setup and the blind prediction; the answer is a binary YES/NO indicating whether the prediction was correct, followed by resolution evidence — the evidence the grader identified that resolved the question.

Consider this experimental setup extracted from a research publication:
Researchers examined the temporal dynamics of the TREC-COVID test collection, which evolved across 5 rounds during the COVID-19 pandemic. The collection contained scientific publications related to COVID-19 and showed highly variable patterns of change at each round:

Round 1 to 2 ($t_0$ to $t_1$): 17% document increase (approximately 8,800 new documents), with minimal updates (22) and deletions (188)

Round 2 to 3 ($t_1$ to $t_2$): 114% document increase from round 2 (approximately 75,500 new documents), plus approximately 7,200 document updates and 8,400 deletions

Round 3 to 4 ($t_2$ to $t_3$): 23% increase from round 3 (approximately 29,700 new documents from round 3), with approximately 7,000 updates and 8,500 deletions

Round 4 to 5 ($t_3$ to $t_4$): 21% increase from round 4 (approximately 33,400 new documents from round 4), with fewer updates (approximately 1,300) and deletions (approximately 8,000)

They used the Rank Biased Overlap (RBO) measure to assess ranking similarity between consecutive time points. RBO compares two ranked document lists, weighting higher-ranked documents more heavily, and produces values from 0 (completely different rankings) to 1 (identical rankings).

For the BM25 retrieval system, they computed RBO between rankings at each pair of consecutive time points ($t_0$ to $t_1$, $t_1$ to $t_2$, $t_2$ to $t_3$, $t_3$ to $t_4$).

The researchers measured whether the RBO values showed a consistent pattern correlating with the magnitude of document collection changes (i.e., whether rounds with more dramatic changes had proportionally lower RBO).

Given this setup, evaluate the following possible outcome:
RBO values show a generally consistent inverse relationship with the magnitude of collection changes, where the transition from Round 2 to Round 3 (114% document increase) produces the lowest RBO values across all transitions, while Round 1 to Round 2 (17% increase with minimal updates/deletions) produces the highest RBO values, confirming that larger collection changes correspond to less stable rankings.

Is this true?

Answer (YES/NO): NO